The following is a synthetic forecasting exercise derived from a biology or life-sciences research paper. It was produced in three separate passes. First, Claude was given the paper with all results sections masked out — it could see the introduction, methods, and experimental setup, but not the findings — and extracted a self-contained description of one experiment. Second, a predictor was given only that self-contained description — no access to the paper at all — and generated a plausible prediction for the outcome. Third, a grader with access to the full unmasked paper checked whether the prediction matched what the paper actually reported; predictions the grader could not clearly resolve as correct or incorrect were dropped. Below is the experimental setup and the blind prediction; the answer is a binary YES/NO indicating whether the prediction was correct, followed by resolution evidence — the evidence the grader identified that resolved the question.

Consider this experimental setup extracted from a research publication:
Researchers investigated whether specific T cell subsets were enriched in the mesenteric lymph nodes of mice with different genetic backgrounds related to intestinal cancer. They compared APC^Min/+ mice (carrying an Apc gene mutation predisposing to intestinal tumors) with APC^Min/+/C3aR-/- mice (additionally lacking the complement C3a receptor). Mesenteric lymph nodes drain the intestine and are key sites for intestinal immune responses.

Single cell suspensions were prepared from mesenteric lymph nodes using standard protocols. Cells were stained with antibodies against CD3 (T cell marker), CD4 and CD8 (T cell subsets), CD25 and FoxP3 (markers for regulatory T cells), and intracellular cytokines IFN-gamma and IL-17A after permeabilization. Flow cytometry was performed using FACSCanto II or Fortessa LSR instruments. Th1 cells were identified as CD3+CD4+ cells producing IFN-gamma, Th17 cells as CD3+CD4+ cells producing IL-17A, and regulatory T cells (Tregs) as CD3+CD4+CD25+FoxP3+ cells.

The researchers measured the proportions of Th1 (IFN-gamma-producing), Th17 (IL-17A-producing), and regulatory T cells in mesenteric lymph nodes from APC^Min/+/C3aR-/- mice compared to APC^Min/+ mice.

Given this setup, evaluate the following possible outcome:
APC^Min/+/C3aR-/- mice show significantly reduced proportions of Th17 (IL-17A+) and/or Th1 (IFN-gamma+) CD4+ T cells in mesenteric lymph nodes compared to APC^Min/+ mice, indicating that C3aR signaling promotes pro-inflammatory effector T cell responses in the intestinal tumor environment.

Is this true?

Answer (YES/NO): NO